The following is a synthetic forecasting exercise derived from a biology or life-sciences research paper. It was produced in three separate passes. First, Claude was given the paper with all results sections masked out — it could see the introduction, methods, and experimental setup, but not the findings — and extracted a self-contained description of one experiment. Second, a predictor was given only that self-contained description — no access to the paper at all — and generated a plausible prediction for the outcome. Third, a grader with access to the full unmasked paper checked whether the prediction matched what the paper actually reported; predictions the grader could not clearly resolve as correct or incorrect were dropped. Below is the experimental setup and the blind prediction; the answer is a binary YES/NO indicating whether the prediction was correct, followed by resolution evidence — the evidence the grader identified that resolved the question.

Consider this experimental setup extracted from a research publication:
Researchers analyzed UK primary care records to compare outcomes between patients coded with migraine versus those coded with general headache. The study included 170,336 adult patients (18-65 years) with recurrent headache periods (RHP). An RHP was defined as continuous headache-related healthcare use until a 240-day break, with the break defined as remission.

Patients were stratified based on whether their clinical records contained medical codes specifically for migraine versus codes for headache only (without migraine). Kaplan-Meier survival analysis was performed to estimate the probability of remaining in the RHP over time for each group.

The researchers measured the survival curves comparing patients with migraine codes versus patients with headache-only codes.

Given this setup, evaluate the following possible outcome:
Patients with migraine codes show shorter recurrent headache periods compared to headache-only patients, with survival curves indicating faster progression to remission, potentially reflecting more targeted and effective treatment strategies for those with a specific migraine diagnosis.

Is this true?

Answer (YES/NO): NO